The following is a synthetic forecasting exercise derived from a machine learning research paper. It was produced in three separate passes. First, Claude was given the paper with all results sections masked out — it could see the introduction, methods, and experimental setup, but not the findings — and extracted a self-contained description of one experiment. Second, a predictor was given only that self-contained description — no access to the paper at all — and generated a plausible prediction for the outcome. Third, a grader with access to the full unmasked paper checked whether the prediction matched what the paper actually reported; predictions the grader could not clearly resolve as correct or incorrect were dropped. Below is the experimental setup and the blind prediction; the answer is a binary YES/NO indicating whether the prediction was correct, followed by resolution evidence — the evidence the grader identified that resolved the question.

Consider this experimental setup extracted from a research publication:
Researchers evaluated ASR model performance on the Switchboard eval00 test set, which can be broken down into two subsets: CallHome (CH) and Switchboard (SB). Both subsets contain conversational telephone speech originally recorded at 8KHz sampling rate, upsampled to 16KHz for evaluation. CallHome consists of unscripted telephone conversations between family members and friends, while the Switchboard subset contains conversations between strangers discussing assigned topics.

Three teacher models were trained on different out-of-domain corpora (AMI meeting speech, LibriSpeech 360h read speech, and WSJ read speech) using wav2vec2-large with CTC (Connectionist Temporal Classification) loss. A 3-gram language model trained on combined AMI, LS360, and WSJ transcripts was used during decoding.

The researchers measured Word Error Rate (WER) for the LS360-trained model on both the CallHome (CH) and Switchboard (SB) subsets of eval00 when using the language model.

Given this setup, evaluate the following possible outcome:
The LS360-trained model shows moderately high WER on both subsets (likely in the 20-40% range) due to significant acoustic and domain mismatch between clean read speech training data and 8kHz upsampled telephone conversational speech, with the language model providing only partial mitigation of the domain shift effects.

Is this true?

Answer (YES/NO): NO